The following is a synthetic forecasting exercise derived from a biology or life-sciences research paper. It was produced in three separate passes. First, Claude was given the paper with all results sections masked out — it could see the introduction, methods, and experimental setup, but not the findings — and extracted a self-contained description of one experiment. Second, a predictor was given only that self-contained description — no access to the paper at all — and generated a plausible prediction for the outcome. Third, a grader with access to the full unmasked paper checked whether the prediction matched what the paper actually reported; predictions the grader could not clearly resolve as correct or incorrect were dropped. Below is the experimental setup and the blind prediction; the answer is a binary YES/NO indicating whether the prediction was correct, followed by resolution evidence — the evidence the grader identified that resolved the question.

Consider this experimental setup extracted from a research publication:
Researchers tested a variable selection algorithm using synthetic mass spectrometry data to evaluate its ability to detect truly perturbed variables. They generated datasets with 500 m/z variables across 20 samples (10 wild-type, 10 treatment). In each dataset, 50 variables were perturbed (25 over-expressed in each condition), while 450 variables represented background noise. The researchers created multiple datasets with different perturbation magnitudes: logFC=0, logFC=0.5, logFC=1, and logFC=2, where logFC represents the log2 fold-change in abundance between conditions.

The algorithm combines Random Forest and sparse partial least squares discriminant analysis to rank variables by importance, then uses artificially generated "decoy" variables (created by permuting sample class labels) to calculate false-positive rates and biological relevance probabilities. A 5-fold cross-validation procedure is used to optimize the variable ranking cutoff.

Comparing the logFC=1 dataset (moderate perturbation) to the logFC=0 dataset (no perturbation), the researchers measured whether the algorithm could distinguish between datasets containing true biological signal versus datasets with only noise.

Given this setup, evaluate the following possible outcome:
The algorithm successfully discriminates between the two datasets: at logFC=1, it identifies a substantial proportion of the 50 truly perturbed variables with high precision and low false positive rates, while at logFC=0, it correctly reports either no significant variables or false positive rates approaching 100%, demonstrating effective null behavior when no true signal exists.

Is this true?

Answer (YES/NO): NO